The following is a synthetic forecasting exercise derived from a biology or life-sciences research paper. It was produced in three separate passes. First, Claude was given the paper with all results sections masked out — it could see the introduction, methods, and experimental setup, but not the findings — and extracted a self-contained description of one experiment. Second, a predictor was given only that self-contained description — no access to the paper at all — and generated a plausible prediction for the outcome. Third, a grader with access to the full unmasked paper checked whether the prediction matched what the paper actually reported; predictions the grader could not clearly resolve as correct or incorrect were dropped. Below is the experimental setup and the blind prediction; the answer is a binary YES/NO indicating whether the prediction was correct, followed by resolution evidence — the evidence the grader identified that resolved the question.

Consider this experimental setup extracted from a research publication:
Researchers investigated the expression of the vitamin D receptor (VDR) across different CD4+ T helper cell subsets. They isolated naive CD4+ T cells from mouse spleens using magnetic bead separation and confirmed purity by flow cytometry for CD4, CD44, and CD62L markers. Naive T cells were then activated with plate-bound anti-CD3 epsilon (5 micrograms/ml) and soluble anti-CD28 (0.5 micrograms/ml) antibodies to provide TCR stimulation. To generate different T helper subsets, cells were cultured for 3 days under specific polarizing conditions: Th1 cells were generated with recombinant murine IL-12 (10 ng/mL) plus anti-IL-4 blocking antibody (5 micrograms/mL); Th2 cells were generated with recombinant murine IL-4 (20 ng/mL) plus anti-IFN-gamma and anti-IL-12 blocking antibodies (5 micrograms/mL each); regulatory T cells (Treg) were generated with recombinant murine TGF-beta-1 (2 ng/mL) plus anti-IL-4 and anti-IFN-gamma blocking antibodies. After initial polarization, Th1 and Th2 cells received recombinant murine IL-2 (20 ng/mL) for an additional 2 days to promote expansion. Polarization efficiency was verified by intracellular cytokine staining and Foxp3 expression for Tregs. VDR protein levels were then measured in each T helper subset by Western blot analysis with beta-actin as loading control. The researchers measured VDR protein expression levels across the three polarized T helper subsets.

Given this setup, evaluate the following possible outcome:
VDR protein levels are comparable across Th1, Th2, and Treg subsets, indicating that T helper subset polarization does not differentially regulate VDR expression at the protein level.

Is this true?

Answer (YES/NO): NO